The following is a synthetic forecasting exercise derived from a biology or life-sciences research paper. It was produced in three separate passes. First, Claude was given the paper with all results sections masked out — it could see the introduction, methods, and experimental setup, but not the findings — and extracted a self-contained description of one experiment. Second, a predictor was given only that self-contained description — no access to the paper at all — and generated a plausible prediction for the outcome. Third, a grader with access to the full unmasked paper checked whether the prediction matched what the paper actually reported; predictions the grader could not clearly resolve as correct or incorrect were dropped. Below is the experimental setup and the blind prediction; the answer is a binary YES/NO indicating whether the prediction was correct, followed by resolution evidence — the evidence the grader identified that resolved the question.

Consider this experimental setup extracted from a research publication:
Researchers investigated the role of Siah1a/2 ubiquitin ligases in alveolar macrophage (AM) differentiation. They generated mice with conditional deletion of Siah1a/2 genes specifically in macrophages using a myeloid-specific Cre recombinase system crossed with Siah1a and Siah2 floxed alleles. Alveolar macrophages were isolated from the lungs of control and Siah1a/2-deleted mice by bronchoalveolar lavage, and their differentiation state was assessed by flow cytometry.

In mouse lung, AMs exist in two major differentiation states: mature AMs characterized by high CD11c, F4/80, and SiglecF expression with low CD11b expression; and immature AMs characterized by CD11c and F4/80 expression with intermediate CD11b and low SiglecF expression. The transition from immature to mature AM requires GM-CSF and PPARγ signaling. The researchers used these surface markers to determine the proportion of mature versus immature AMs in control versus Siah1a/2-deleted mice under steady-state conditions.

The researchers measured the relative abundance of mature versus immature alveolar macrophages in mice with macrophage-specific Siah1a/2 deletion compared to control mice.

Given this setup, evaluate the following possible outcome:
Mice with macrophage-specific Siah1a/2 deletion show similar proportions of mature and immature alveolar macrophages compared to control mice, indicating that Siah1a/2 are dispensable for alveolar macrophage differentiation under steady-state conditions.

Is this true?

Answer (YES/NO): NO